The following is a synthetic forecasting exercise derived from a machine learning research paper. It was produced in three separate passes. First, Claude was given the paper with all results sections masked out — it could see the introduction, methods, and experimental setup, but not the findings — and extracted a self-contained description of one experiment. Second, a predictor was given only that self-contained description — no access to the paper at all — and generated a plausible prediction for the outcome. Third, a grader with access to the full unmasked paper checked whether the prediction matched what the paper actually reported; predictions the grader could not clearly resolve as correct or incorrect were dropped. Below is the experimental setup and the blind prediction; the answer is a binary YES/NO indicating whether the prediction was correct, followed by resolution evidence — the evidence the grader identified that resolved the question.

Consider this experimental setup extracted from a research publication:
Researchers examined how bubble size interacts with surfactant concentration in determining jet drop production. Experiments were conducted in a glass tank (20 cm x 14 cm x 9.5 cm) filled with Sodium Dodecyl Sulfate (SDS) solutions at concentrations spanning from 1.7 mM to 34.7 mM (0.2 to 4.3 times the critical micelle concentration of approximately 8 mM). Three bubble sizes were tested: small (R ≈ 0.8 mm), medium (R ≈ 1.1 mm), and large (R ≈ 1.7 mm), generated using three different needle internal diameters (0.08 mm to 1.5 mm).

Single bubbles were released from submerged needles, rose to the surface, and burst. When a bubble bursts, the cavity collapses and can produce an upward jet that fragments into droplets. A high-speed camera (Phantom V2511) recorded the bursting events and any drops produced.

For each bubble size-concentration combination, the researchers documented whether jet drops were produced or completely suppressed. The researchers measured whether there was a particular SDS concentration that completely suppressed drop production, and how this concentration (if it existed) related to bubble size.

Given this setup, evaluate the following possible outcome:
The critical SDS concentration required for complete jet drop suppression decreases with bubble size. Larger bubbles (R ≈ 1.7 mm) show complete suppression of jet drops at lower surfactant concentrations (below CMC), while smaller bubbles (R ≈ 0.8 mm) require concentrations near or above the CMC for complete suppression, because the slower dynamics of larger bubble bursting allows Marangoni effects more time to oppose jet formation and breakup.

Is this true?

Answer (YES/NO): NO